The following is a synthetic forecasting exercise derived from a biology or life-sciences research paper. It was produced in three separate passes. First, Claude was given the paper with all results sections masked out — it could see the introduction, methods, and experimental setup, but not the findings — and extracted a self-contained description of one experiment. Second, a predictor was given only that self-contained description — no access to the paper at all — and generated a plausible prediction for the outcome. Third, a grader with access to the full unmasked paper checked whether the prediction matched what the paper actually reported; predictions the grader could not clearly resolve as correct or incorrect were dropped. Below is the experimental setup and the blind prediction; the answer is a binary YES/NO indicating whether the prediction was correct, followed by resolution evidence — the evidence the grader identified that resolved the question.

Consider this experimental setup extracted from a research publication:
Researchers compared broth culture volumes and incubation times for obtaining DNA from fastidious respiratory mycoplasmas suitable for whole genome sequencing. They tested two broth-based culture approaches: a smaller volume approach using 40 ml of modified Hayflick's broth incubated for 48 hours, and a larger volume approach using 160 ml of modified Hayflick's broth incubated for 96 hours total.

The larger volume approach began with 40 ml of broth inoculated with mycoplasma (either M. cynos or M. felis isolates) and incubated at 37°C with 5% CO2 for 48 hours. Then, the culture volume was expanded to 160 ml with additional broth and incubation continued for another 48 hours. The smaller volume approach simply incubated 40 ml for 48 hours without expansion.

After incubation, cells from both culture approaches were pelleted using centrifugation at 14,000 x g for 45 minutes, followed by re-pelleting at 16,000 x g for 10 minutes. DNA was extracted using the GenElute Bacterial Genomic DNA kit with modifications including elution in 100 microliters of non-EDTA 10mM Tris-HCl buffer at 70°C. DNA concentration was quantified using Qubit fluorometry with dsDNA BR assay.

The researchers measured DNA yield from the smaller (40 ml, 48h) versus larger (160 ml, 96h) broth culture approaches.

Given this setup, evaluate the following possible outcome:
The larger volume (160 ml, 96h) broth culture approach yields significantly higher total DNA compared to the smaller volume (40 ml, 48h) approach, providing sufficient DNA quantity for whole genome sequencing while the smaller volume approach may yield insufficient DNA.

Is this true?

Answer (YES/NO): YES